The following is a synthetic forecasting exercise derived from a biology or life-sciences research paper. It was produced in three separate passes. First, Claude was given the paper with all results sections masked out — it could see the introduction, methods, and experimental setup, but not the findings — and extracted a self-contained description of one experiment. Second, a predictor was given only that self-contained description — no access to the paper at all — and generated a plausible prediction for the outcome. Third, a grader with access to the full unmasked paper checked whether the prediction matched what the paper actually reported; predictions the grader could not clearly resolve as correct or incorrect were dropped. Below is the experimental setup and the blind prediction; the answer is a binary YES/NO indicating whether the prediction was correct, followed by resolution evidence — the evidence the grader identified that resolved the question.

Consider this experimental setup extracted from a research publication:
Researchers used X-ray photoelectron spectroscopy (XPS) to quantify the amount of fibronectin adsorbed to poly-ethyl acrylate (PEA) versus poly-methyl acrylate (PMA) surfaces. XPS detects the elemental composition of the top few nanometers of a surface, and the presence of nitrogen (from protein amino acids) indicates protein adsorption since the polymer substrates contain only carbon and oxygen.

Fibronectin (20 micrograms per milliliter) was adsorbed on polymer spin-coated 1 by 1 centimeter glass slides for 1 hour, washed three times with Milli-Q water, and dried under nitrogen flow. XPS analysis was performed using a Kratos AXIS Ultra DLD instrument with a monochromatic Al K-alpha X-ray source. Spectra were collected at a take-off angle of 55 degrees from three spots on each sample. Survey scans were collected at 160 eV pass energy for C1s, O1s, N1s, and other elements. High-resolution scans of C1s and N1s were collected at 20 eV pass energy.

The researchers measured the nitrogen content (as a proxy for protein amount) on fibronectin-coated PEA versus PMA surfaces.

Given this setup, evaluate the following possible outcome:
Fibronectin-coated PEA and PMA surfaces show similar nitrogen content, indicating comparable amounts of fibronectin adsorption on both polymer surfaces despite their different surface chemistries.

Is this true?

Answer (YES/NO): YES